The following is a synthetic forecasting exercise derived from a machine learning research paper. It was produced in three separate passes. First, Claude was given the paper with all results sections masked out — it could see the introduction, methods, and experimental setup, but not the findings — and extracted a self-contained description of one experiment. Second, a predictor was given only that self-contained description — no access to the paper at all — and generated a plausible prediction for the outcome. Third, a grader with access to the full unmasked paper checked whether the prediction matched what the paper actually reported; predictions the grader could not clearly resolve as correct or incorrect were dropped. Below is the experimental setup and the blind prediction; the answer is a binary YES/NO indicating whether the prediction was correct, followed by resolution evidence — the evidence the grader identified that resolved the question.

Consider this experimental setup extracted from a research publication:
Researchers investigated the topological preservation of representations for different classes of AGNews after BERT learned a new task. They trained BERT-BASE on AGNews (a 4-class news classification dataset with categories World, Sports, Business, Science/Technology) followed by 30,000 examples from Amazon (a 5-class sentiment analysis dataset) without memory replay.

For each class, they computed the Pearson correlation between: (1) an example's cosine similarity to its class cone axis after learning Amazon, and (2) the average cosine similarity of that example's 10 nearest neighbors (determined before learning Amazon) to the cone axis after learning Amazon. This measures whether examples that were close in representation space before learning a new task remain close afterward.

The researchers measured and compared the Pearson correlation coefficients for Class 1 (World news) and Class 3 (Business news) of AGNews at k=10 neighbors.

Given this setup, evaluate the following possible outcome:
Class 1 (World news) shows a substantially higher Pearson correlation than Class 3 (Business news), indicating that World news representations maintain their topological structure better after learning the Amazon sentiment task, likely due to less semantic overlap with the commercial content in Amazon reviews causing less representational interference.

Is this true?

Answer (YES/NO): NO